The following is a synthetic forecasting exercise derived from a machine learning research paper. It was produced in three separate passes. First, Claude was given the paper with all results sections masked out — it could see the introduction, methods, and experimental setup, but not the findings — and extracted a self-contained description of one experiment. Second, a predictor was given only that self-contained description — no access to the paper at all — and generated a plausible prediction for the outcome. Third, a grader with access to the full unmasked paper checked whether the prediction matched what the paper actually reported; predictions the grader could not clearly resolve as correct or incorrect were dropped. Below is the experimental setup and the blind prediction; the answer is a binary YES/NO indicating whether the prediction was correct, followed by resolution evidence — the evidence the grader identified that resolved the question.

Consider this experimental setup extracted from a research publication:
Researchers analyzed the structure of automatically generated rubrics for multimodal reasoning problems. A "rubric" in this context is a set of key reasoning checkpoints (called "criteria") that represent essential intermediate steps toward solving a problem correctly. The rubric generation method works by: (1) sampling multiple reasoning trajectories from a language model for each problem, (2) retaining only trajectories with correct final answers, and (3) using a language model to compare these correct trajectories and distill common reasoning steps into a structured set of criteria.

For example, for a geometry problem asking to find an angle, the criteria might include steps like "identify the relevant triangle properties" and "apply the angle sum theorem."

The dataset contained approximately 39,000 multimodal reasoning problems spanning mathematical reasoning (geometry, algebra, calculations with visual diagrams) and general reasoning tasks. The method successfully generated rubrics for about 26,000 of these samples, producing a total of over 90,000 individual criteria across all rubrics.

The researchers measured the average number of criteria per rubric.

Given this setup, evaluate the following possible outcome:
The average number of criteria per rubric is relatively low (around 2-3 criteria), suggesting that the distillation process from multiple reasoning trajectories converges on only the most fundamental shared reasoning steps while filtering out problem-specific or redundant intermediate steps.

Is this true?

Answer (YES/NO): NO